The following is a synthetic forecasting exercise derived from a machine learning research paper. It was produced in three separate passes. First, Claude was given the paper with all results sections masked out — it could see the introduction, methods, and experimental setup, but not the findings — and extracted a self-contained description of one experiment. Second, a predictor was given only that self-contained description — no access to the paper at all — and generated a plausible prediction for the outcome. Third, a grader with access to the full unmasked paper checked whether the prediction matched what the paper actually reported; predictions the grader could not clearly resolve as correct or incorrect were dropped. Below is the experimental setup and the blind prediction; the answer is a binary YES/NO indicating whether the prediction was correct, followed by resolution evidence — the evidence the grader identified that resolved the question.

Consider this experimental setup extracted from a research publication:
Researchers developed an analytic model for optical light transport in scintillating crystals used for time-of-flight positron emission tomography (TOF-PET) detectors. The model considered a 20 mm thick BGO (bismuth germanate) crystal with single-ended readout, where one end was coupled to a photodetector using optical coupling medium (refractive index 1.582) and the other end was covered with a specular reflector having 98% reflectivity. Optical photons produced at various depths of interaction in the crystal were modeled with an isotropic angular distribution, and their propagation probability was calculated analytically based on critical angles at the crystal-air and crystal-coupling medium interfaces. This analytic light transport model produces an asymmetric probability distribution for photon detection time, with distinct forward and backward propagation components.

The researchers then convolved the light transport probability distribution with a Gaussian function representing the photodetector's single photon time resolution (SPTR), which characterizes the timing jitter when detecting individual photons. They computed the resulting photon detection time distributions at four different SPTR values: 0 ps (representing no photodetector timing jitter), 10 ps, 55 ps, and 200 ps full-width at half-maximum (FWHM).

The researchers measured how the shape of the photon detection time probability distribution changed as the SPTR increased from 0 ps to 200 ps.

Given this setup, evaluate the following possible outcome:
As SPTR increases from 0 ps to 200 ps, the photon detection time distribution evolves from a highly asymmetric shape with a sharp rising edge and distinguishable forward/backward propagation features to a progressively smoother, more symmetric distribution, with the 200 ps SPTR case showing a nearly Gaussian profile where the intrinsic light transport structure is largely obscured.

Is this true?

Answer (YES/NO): YES